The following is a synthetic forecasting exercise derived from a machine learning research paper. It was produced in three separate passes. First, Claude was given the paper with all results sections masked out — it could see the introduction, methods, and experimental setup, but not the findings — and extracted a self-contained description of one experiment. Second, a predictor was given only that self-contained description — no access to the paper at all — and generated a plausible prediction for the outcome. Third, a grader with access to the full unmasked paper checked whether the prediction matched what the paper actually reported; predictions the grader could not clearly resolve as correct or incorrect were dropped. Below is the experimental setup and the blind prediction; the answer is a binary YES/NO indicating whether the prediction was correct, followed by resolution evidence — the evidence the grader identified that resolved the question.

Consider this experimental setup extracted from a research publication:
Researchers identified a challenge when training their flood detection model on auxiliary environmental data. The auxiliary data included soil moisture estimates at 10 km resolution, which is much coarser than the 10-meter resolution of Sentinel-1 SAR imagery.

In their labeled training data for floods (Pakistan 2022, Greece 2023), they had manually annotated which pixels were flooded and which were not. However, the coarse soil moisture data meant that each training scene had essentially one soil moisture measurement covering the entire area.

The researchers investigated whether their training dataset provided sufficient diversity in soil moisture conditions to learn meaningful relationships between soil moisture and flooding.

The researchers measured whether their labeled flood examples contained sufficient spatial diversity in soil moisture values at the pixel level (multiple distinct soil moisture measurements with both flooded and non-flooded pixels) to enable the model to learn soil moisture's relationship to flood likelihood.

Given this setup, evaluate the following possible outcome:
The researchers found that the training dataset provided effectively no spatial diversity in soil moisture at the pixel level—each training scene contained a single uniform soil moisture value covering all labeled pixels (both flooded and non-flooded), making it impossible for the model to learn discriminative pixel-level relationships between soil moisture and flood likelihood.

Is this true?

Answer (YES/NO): YES